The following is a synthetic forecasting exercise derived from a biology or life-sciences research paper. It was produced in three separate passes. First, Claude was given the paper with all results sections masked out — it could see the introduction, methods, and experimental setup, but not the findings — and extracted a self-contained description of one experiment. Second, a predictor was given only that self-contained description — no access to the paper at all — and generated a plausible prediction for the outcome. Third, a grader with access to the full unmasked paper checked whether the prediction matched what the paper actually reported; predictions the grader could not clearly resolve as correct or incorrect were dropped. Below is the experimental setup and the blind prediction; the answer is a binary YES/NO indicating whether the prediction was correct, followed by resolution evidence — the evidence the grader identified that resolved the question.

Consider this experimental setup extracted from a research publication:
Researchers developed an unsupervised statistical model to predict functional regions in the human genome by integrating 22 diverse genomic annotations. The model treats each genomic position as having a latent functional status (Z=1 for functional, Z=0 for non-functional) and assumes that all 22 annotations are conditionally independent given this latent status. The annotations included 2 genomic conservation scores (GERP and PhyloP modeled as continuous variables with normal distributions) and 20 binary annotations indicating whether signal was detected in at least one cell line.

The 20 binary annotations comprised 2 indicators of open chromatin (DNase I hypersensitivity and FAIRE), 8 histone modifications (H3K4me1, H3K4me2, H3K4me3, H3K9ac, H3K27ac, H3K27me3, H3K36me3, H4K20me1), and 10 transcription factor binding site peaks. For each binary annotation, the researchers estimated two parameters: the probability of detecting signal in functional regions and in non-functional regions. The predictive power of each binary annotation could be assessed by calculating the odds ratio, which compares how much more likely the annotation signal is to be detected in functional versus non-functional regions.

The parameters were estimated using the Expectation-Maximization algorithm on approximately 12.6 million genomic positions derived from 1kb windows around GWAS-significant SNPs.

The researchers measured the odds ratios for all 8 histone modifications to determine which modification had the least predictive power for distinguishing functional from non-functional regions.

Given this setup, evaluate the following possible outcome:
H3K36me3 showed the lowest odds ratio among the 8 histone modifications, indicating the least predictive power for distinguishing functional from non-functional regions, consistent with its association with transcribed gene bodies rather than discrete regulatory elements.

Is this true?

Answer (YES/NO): NO